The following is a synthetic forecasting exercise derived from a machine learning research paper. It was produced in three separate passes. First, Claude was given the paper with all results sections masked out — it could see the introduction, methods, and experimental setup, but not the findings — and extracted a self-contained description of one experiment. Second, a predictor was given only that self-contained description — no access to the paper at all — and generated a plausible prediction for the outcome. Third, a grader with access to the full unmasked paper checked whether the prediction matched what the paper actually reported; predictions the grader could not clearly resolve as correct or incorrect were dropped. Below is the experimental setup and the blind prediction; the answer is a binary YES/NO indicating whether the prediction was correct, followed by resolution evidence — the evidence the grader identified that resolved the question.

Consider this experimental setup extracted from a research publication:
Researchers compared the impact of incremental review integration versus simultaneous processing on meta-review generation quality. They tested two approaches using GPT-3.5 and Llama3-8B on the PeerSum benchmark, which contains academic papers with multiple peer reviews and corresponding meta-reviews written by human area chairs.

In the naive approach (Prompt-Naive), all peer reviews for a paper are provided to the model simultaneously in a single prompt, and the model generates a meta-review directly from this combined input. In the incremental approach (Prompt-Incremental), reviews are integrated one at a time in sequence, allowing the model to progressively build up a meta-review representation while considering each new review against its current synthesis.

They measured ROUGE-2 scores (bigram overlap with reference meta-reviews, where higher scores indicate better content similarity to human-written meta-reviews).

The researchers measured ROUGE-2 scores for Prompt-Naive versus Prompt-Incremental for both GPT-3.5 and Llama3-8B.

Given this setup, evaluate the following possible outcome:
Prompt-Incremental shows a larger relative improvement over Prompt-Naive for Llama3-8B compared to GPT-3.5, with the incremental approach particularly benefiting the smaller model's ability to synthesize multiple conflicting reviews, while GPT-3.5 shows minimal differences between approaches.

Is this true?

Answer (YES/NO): NO